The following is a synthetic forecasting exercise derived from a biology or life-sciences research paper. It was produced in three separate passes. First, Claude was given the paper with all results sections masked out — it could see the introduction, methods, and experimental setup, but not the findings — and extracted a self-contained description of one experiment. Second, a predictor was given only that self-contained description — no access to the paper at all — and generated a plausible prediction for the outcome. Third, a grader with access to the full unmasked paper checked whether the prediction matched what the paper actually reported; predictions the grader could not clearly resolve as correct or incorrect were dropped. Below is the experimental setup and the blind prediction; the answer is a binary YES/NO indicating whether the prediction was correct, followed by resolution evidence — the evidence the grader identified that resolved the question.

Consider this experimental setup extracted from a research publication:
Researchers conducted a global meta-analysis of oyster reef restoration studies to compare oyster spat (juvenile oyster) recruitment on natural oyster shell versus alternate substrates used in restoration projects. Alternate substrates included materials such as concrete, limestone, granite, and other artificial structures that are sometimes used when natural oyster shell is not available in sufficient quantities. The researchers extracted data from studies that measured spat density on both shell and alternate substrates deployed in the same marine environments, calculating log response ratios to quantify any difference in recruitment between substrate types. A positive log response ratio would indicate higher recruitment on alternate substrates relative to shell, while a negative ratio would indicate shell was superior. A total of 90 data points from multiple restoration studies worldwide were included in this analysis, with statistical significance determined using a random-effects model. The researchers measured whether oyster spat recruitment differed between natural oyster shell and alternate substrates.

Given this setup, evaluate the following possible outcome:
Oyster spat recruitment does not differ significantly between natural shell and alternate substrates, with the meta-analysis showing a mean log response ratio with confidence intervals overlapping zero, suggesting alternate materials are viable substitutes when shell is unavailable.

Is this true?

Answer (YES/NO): NO